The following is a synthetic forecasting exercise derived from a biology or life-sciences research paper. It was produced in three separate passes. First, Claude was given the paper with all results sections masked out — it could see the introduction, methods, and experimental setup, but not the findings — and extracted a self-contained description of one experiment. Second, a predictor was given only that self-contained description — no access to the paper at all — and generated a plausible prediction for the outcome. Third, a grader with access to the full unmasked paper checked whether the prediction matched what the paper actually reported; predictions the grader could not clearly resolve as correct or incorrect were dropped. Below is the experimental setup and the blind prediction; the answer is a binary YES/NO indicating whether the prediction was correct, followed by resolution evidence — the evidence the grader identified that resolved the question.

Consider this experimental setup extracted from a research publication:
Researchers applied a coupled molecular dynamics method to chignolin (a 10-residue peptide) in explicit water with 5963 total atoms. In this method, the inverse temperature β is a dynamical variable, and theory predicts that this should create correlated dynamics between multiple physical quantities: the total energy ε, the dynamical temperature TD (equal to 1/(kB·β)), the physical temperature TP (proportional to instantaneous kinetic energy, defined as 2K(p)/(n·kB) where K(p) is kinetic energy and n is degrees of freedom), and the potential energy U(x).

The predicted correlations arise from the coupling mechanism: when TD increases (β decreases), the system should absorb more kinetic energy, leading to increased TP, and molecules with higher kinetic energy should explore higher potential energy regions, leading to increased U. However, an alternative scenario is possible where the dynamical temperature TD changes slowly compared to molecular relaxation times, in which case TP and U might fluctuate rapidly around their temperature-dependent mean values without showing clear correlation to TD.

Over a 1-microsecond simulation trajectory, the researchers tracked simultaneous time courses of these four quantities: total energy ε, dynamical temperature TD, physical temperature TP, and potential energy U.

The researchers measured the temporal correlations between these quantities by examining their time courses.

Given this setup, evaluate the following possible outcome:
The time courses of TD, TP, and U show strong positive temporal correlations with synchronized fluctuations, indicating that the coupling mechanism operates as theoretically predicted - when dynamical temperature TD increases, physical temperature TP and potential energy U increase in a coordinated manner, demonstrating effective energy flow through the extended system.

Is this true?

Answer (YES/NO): YES